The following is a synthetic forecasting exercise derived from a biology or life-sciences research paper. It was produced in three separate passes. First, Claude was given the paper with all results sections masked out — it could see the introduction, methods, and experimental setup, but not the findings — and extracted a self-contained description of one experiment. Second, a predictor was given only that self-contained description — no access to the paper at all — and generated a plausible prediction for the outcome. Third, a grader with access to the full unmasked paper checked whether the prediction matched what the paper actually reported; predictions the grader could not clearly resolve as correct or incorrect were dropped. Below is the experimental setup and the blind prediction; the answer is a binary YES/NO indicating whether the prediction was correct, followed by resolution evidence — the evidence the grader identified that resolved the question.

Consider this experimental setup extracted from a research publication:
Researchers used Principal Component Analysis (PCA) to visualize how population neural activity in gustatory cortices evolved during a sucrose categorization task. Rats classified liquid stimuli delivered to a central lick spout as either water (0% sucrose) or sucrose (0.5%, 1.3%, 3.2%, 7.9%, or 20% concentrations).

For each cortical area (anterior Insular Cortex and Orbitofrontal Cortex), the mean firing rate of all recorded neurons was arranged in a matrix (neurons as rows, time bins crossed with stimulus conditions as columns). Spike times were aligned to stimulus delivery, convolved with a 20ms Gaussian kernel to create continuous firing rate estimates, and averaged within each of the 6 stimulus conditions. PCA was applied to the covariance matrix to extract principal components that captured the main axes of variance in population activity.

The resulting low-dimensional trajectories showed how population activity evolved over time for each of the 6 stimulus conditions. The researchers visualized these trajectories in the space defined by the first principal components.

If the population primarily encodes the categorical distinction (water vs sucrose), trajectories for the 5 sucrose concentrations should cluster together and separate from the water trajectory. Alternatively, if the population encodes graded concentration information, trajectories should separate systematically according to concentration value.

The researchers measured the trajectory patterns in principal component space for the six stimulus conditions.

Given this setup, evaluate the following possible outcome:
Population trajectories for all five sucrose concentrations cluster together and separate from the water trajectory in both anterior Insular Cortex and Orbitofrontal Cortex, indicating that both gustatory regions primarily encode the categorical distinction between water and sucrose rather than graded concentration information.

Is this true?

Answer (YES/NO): NO